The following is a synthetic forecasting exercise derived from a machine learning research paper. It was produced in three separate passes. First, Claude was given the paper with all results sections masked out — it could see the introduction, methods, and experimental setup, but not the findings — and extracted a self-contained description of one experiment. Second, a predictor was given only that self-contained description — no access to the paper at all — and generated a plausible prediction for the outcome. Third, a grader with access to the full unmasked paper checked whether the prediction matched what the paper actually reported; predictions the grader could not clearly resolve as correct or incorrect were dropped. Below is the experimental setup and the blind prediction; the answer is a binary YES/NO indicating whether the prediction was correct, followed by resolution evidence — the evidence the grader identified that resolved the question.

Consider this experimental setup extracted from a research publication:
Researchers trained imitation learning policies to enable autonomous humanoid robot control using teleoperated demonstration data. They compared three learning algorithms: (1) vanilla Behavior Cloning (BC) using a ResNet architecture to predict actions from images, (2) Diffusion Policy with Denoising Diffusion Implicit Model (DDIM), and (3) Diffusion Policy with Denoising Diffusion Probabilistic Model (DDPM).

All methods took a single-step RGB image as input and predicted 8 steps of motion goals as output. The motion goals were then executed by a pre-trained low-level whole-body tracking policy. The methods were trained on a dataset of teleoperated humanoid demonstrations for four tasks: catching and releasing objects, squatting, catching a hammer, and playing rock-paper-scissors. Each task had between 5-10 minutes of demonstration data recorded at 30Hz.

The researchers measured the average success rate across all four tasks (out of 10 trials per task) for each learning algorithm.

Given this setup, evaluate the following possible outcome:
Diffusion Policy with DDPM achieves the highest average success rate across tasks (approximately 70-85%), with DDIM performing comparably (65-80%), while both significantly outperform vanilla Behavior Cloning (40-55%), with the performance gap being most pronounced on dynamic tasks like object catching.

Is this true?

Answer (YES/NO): NO